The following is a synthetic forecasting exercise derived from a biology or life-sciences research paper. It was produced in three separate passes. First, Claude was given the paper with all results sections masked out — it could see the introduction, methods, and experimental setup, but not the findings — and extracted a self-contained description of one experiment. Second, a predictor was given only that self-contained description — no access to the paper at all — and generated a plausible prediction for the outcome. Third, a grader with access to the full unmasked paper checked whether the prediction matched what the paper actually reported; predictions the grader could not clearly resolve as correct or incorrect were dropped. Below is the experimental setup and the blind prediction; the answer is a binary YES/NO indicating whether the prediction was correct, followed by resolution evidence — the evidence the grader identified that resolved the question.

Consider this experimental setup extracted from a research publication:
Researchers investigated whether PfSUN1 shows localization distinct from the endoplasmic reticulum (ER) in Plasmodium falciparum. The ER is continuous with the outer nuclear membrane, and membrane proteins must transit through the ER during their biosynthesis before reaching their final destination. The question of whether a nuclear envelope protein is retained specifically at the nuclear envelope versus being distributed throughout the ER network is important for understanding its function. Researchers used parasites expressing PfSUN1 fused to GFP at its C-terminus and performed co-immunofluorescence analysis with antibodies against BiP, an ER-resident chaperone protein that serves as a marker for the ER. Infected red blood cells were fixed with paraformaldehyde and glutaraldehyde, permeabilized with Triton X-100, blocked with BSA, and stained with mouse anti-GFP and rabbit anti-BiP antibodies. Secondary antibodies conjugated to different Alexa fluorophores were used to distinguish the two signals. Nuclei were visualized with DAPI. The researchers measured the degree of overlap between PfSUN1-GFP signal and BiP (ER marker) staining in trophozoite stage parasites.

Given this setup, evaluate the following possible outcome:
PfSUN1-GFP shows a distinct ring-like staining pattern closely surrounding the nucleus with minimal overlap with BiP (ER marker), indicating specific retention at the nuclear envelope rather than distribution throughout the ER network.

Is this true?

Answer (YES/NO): YES